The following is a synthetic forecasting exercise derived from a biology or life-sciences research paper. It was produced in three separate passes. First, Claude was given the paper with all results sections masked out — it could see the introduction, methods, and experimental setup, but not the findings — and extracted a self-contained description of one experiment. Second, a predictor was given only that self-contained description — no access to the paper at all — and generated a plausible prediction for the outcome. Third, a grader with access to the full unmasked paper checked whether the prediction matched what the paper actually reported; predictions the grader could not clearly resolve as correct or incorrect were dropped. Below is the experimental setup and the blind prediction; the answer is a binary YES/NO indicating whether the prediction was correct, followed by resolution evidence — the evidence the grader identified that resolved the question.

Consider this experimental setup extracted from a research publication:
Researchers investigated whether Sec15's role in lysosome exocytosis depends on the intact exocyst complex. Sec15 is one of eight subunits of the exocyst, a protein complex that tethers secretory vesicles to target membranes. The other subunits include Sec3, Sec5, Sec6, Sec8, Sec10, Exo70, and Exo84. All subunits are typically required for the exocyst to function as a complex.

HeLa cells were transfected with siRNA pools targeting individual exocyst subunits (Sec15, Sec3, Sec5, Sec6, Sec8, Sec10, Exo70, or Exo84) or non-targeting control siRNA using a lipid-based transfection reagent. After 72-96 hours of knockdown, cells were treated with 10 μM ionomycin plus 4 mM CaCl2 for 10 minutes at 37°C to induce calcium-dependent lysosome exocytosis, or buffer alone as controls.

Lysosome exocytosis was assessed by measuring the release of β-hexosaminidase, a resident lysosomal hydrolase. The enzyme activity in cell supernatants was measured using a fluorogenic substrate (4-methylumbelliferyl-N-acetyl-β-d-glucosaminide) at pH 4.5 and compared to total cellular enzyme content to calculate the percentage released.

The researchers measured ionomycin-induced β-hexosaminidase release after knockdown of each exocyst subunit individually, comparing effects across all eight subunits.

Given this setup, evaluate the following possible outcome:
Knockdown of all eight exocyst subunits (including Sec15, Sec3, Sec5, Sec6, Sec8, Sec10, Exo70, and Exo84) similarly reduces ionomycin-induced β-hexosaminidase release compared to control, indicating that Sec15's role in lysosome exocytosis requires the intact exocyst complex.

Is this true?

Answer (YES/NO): NO